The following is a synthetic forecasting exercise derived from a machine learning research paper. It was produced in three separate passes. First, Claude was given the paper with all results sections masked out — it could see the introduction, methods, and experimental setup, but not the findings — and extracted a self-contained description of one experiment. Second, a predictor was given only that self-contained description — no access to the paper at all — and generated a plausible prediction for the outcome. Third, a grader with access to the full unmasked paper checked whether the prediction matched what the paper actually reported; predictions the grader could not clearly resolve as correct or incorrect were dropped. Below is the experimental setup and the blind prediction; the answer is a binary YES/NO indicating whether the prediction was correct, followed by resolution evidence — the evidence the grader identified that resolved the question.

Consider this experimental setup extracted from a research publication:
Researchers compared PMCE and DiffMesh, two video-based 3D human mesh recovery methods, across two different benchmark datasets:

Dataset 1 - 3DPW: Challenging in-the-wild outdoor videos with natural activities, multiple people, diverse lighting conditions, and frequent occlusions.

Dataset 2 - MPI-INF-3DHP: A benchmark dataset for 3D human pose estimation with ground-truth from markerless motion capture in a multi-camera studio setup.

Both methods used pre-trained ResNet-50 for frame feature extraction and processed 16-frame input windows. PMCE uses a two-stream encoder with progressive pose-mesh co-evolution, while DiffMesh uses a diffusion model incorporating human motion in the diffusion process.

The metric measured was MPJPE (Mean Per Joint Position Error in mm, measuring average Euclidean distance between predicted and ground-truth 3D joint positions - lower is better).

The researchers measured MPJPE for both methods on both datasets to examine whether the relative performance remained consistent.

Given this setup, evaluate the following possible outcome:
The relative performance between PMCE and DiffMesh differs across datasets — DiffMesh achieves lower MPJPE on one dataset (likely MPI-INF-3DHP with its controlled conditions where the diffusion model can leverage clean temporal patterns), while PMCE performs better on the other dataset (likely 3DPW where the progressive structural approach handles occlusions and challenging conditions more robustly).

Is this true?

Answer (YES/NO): YES